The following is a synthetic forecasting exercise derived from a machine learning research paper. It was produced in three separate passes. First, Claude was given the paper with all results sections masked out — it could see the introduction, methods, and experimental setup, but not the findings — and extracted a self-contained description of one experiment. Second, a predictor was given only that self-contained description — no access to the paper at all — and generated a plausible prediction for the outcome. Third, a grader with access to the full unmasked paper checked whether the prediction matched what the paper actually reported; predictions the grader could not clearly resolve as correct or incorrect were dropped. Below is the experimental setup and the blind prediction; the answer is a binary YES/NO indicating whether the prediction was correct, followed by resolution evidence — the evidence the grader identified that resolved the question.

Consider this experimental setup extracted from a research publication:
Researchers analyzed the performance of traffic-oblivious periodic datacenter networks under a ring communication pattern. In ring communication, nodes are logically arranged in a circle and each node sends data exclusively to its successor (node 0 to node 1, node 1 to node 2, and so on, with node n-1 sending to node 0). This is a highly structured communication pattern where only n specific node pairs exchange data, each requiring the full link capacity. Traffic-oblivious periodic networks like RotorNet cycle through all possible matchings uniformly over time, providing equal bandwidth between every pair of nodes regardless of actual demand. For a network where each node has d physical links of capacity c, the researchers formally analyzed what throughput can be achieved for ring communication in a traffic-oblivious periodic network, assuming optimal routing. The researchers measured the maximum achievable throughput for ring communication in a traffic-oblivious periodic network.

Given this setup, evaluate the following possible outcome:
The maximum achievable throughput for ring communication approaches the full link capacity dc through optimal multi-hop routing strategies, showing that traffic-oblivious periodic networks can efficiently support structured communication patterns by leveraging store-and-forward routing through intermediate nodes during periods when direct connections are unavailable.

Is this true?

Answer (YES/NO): NO